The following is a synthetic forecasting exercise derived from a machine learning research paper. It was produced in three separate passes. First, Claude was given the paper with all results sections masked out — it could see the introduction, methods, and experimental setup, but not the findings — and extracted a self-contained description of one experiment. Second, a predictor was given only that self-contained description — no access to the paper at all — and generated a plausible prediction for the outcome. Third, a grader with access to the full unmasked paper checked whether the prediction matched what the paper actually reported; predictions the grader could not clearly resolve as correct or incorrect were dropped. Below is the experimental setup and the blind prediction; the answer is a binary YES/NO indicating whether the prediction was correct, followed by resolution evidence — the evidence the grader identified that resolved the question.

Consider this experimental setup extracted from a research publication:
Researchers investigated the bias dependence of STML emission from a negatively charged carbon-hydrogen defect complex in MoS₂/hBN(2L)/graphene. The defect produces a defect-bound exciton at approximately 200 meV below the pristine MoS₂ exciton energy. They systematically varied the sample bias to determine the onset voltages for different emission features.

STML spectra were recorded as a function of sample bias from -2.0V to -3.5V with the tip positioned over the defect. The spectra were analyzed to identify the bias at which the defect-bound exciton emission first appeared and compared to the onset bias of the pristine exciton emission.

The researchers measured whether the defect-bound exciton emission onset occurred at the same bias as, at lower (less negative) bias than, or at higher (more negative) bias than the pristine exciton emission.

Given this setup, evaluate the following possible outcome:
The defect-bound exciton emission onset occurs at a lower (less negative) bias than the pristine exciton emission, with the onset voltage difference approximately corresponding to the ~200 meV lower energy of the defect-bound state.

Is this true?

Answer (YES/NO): YES